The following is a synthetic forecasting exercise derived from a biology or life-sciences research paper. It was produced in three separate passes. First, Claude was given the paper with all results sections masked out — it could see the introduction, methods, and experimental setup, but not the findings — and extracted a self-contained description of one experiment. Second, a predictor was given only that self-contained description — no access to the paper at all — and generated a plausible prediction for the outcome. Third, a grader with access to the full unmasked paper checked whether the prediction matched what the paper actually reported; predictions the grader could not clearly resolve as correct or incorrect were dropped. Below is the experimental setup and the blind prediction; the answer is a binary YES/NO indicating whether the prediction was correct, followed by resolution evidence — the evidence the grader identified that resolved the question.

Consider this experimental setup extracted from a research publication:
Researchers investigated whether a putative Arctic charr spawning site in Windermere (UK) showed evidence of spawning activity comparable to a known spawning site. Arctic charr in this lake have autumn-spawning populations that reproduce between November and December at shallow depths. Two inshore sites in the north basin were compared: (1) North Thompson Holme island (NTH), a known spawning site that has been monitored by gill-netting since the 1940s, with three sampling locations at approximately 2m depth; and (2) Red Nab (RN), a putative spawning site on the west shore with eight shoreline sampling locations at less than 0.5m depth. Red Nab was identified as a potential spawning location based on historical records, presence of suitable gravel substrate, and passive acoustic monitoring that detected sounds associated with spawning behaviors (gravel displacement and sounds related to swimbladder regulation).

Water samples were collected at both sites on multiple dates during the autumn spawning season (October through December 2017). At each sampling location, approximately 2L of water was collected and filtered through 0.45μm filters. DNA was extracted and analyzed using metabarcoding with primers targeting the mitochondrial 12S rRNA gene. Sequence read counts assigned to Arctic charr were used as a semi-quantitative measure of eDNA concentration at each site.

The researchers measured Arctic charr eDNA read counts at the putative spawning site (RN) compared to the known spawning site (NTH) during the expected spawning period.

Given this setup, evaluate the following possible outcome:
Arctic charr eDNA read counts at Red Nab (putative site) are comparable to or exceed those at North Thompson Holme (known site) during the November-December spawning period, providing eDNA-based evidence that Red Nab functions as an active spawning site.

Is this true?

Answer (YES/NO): YES